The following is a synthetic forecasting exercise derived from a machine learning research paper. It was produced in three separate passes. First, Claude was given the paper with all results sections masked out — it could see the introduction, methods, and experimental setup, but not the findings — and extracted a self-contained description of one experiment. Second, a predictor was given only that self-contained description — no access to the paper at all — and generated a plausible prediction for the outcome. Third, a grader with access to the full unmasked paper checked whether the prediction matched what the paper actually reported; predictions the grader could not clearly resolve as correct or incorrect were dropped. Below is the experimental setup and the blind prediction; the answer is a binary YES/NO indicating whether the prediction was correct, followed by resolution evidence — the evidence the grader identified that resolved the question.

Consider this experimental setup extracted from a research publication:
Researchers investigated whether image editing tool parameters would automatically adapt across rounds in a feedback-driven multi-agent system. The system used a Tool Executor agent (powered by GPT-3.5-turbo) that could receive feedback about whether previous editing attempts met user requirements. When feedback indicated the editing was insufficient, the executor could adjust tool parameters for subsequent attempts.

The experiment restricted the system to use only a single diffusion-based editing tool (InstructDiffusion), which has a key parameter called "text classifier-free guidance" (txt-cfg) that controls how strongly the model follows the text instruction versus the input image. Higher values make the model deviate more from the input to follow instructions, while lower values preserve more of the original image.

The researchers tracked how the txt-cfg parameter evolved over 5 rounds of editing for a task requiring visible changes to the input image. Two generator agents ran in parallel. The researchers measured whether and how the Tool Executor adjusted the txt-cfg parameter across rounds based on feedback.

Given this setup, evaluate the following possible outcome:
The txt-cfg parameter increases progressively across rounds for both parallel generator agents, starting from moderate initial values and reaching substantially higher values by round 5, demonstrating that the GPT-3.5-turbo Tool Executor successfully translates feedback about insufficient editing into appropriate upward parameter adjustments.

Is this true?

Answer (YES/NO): YES